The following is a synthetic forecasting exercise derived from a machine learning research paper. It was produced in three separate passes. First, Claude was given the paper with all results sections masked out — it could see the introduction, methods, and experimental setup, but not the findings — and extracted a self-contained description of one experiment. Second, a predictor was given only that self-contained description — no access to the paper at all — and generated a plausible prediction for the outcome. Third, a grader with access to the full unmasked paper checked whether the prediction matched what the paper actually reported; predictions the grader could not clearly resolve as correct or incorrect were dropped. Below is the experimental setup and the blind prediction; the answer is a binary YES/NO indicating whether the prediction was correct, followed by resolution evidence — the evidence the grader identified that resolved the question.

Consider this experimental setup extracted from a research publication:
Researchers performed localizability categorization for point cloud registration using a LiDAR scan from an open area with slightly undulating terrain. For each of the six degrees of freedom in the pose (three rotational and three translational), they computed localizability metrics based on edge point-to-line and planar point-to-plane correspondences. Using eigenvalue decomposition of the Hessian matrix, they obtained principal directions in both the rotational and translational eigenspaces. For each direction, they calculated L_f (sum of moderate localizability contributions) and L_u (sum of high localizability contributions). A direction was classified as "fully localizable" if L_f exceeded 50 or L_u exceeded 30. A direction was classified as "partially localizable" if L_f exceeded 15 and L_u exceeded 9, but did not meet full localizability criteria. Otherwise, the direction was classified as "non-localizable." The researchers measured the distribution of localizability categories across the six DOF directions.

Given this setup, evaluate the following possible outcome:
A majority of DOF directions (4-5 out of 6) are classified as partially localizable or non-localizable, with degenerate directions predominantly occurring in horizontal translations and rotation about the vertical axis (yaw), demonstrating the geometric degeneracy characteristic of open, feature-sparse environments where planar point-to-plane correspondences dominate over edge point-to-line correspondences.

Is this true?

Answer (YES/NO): NO